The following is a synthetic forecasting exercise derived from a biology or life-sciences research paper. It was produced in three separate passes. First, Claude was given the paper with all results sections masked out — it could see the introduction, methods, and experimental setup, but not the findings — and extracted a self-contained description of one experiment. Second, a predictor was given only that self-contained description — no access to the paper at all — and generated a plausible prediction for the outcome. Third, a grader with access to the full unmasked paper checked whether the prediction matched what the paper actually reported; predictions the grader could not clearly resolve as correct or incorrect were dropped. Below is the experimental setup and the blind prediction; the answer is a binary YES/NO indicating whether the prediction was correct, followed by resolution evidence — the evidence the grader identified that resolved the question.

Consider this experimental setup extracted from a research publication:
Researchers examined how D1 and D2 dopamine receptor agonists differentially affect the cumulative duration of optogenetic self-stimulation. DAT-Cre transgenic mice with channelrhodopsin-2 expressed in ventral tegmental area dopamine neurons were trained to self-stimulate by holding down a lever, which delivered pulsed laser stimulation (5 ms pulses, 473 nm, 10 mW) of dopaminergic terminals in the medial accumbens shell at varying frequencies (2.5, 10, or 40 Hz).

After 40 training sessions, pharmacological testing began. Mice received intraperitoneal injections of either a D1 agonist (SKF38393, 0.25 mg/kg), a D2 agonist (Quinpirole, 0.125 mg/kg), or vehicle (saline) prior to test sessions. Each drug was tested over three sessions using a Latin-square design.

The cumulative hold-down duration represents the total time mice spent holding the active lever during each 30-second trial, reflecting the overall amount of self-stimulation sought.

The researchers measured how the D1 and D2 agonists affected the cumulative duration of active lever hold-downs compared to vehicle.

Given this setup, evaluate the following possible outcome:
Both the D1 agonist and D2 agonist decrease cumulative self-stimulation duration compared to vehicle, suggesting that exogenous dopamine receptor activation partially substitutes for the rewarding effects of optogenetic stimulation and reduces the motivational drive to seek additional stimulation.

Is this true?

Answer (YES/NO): YES